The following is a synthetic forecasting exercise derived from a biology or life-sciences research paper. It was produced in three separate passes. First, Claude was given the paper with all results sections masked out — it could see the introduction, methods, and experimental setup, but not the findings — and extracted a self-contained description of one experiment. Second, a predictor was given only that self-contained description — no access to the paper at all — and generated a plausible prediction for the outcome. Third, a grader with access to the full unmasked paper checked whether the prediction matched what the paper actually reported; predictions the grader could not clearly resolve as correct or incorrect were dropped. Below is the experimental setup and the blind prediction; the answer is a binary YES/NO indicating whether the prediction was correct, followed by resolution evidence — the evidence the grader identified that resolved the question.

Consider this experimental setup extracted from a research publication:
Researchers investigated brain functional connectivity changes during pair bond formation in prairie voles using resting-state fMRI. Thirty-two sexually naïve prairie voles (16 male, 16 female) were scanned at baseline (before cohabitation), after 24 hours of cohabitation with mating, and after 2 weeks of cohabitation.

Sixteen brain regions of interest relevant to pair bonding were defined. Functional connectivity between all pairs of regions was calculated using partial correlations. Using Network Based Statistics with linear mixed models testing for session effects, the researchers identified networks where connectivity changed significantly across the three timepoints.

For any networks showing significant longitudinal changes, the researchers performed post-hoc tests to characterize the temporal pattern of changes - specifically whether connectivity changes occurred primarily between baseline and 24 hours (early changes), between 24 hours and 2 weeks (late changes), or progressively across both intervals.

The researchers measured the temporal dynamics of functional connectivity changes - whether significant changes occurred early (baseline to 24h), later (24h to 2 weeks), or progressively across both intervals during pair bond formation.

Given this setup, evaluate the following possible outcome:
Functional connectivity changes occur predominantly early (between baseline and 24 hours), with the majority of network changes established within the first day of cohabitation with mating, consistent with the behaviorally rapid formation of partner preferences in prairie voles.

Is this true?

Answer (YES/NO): NO